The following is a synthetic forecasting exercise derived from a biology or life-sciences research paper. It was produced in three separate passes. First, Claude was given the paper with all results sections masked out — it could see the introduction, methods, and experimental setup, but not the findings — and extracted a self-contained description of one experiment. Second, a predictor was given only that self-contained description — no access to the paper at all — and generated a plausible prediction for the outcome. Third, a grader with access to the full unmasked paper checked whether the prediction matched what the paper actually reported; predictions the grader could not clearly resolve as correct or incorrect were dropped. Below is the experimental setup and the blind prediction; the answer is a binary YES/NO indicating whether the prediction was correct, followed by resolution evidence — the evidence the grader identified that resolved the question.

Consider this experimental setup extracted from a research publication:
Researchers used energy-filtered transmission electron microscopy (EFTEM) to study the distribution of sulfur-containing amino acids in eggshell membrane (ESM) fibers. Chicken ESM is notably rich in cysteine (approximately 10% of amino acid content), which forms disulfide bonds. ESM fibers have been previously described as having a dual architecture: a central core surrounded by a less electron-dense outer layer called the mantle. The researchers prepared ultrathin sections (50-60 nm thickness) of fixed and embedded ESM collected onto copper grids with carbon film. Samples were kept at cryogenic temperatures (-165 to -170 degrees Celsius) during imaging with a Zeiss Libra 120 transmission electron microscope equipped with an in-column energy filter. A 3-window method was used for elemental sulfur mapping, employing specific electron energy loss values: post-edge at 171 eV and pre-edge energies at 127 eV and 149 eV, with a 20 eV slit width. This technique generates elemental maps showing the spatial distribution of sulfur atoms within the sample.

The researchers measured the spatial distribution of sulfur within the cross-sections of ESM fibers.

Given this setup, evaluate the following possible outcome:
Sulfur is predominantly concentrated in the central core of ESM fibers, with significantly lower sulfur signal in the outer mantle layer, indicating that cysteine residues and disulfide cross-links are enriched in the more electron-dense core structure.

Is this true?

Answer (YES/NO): YES